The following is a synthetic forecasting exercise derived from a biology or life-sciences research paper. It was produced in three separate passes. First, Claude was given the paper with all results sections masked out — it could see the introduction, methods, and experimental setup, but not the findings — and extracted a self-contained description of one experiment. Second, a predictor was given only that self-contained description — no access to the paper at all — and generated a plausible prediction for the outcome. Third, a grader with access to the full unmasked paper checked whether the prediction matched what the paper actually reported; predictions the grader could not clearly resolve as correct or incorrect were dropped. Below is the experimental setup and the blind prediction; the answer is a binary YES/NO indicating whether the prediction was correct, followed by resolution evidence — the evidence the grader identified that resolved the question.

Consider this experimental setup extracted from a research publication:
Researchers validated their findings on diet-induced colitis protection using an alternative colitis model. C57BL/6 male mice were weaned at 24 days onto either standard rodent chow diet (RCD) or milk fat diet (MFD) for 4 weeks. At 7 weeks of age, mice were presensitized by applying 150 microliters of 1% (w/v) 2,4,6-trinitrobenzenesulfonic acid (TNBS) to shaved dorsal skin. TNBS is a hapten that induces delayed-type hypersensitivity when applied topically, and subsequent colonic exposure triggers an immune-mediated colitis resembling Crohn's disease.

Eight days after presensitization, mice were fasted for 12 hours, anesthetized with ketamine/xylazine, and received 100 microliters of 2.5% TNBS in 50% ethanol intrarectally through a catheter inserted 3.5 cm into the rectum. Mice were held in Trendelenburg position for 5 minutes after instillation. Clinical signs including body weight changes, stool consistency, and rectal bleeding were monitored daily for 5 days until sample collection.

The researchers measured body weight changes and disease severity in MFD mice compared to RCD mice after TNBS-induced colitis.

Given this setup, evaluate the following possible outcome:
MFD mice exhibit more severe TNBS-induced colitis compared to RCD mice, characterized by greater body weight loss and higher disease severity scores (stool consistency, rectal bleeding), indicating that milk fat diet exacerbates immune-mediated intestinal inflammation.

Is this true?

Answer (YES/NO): NO